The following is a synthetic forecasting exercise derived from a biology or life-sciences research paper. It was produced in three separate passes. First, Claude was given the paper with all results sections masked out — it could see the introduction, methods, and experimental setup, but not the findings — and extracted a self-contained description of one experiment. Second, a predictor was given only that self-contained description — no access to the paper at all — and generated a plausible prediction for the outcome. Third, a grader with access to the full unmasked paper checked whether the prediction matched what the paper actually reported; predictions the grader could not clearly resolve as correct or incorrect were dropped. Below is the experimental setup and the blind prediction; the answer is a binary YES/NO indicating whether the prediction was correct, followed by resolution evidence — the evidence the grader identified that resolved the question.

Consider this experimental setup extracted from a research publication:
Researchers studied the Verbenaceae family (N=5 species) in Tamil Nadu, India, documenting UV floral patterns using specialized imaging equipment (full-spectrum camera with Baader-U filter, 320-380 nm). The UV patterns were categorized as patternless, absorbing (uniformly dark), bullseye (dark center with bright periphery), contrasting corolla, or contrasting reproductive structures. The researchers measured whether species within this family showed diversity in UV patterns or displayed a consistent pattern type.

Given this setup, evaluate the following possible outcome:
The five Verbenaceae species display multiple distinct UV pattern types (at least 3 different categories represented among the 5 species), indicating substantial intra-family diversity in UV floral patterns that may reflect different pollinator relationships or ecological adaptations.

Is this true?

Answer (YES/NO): NO